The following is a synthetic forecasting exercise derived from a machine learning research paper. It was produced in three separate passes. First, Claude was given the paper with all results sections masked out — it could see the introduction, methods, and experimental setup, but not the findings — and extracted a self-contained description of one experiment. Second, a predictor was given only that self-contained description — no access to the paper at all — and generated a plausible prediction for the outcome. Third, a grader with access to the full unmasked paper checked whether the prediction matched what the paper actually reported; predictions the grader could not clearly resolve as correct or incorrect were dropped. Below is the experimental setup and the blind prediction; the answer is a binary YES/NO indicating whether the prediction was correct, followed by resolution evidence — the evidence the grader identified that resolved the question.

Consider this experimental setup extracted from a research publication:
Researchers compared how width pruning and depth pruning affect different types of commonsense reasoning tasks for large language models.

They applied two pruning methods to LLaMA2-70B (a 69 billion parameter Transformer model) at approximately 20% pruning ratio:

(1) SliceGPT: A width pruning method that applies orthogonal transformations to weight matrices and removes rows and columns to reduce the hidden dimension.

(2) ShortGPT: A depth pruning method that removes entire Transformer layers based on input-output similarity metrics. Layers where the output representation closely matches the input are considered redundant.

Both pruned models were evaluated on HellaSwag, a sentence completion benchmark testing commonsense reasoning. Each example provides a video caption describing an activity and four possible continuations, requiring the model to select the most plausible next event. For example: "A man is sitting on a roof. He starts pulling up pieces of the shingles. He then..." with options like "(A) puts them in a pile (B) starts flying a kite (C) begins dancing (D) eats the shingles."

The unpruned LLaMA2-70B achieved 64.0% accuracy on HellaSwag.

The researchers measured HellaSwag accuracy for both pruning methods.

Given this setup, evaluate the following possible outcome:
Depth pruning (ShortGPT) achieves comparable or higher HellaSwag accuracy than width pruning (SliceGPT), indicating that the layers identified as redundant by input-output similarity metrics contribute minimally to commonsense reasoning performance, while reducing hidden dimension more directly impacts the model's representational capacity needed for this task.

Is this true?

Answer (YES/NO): YES